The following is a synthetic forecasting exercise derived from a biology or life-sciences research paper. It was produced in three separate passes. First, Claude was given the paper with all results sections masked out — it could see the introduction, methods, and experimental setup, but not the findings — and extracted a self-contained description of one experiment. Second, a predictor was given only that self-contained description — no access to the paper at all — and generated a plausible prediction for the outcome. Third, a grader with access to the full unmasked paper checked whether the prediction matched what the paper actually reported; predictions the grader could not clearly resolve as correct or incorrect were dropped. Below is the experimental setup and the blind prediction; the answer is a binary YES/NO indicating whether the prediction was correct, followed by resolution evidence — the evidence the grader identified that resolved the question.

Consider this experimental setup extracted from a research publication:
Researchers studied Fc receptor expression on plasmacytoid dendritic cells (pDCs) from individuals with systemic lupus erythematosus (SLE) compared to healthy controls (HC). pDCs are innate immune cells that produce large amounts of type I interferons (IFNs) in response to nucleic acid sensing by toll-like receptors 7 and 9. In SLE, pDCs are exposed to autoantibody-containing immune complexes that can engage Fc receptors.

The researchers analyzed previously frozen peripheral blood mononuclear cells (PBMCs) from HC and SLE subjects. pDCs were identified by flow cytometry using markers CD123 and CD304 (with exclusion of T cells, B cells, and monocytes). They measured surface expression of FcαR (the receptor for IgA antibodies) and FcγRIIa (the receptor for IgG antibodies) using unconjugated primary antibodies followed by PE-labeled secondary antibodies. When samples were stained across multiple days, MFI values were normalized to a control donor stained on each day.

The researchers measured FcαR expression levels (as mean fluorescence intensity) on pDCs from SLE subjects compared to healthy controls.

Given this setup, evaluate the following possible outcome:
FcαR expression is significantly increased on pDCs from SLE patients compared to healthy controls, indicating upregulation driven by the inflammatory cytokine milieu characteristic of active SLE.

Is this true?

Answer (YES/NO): YES